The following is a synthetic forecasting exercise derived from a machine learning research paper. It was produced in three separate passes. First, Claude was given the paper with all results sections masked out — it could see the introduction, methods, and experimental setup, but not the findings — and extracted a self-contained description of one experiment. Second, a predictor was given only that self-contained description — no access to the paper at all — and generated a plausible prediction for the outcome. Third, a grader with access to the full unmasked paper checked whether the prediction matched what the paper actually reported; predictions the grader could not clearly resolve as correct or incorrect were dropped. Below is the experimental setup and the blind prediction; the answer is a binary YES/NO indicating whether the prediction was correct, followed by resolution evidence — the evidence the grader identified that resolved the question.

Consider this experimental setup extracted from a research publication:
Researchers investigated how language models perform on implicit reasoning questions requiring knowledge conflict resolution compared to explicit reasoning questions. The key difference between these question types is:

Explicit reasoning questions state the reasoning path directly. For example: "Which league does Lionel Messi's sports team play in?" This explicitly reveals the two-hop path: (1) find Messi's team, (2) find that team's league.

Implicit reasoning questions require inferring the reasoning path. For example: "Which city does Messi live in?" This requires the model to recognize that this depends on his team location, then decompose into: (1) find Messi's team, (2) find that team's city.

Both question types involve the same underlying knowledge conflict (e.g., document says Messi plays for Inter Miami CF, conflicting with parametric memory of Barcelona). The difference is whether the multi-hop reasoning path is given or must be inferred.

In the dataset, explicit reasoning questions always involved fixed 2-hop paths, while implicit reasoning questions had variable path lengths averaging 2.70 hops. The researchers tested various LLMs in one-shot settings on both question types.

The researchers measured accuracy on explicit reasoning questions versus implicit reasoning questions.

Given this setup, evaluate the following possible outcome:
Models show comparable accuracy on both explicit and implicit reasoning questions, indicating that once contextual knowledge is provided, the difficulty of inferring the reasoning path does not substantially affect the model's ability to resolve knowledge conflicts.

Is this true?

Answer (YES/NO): NO